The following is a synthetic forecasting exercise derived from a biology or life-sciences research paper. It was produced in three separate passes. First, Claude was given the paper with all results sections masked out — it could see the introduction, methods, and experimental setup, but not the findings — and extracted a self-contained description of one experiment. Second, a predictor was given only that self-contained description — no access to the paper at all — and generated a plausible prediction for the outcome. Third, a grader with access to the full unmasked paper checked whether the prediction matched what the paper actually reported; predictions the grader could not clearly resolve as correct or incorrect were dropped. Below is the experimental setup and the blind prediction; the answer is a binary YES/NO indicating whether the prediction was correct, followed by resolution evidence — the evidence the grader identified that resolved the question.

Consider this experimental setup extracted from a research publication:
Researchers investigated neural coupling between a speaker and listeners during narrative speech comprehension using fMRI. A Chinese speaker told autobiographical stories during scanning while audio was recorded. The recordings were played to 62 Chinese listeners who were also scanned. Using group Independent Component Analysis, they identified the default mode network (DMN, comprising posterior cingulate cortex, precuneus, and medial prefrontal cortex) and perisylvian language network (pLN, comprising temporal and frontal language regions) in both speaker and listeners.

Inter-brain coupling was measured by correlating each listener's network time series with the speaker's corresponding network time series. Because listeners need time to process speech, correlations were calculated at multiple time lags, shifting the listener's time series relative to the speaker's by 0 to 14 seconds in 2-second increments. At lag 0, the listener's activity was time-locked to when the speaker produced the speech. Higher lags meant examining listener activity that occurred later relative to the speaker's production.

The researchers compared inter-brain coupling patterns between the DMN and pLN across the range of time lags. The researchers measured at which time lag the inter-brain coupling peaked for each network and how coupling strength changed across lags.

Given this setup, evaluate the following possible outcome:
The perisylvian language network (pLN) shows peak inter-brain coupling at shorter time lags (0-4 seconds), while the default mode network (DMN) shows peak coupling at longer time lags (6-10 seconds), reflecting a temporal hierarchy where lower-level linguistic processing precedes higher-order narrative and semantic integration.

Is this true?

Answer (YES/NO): YES